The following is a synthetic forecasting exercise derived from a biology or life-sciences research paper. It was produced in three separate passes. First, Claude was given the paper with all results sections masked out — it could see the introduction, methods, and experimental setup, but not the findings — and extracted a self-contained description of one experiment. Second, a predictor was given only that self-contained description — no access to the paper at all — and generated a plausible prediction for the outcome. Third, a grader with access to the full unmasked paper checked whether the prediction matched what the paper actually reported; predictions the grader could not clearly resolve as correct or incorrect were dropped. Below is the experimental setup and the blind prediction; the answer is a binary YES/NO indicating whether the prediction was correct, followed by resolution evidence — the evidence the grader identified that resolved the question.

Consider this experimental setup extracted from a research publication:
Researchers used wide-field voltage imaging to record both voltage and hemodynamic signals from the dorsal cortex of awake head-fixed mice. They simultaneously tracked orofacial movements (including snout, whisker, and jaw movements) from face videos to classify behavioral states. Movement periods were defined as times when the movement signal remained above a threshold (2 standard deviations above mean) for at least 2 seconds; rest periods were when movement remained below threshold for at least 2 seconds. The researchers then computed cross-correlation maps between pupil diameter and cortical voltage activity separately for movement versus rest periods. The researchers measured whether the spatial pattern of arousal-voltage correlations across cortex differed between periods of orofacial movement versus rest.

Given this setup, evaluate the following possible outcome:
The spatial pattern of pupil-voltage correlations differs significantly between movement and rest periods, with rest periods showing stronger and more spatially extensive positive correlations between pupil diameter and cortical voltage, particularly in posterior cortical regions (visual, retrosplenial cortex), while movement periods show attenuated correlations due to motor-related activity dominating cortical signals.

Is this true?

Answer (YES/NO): NO